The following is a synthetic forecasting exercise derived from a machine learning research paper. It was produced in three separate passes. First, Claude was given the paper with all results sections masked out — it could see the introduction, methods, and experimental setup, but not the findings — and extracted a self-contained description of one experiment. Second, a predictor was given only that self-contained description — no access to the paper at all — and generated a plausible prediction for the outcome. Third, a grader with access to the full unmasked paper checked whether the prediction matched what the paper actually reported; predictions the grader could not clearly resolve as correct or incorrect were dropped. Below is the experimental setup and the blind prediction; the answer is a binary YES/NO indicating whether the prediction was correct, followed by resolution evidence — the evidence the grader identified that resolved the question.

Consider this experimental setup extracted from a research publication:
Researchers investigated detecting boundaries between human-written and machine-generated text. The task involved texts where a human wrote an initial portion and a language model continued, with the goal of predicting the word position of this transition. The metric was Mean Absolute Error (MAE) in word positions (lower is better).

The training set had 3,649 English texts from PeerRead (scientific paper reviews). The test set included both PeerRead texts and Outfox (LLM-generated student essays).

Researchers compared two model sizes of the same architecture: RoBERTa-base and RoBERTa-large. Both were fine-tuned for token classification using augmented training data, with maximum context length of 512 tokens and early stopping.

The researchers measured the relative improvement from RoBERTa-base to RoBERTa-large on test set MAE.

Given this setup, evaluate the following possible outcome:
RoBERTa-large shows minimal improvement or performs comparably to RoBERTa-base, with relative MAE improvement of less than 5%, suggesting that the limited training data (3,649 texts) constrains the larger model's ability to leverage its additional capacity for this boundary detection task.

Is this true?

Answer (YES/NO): NO